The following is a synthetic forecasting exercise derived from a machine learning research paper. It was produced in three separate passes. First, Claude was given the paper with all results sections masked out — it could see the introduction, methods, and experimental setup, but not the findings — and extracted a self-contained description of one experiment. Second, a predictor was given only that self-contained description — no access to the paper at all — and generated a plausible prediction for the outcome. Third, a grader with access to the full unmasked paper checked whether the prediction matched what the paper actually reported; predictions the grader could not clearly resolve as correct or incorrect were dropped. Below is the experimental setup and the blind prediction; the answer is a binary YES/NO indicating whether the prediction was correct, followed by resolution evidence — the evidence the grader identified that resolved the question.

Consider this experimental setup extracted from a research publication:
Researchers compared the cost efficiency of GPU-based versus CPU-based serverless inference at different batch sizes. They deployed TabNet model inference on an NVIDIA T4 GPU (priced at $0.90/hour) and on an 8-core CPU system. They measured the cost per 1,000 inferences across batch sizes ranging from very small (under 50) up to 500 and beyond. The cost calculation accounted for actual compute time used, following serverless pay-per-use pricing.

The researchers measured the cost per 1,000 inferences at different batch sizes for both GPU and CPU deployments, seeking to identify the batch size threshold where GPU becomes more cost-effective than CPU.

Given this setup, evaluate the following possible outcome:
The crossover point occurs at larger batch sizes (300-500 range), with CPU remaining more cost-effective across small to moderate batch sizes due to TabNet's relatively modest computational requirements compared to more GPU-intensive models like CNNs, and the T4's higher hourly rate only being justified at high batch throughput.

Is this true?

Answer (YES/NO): NO